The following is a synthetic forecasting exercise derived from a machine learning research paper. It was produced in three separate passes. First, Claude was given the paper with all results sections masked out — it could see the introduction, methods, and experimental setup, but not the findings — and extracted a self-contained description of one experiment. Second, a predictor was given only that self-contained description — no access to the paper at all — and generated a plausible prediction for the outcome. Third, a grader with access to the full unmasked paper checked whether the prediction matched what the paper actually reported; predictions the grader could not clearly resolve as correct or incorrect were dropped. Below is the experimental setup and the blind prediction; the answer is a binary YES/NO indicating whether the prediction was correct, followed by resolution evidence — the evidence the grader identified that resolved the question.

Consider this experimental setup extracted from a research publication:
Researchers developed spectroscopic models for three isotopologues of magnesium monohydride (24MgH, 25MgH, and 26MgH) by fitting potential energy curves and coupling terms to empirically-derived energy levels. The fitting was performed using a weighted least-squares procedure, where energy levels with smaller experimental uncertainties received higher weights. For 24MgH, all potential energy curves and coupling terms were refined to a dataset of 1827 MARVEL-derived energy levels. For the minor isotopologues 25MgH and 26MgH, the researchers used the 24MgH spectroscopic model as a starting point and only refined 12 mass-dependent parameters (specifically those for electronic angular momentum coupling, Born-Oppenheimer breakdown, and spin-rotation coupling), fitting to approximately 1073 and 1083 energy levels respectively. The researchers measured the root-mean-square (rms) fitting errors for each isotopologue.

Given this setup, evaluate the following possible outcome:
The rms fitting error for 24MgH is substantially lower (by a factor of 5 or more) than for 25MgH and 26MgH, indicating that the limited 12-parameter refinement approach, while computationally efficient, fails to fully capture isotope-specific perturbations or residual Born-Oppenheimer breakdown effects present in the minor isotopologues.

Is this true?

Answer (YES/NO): NO